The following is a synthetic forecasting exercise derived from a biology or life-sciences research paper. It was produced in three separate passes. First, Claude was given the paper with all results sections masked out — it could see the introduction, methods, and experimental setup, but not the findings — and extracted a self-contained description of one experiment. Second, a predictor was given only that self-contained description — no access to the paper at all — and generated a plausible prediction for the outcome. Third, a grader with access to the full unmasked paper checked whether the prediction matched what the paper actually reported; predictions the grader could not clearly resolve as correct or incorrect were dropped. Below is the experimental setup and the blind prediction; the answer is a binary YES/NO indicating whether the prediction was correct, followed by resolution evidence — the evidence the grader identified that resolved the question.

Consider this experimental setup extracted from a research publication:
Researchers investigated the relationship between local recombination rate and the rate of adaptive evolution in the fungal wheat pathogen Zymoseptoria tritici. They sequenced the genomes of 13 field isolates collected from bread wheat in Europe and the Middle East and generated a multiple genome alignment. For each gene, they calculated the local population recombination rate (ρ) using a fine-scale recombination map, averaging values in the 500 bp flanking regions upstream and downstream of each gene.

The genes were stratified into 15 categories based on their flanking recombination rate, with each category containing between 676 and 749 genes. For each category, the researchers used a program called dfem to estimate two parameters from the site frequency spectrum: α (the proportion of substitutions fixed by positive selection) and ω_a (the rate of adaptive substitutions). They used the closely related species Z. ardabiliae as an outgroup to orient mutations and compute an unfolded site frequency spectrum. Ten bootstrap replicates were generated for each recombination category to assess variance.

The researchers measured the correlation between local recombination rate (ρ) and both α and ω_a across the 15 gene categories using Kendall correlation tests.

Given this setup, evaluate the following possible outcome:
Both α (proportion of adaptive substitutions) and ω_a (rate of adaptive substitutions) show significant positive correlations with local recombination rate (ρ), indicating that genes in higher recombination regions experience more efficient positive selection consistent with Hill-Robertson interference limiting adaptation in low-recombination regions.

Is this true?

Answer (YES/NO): YES